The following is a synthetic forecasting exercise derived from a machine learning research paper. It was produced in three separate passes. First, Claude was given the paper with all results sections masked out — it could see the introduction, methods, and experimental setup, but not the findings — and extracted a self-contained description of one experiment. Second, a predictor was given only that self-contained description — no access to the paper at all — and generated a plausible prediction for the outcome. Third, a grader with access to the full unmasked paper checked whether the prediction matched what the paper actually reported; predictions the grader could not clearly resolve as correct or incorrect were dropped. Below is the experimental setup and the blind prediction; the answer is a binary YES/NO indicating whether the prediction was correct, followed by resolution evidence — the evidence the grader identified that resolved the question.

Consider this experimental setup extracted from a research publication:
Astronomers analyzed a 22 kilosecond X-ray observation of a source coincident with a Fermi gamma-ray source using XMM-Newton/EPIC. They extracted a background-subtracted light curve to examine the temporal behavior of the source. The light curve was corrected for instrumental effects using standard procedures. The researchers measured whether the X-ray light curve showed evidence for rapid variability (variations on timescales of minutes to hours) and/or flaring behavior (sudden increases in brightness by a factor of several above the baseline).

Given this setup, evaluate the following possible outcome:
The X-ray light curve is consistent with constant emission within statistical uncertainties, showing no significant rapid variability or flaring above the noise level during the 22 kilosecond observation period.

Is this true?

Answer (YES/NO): NO